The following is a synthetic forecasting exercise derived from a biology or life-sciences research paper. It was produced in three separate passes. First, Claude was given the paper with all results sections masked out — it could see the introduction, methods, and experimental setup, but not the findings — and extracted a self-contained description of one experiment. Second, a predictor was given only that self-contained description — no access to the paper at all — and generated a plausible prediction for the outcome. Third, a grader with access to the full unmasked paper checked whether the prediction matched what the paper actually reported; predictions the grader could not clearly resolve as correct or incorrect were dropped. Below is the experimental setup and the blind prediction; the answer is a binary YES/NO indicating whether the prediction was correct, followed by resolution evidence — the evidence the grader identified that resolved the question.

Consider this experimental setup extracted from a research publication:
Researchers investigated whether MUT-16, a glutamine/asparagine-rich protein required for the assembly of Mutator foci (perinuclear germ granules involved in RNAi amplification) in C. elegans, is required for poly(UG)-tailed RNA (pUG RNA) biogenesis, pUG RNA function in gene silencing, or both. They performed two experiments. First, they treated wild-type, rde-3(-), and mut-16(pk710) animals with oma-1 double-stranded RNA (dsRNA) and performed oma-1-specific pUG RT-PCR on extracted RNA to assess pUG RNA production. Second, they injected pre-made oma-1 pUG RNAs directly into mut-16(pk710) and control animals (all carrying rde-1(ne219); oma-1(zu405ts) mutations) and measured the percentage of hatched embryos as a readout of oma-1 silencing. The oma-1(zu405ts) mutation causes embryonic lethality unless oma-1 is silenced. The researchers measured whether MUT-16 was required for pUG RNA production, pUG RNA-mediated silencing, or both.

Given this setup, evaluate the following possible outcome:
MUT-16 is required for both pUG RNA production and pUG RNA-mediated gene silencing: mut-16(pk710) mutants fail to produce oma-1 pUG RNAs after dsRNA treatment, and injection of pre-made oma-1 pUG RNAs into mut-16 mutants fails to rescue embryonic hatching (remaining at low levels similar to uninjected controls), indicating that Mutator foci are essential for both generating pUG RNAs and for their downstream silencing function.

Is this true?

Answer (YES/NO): NO